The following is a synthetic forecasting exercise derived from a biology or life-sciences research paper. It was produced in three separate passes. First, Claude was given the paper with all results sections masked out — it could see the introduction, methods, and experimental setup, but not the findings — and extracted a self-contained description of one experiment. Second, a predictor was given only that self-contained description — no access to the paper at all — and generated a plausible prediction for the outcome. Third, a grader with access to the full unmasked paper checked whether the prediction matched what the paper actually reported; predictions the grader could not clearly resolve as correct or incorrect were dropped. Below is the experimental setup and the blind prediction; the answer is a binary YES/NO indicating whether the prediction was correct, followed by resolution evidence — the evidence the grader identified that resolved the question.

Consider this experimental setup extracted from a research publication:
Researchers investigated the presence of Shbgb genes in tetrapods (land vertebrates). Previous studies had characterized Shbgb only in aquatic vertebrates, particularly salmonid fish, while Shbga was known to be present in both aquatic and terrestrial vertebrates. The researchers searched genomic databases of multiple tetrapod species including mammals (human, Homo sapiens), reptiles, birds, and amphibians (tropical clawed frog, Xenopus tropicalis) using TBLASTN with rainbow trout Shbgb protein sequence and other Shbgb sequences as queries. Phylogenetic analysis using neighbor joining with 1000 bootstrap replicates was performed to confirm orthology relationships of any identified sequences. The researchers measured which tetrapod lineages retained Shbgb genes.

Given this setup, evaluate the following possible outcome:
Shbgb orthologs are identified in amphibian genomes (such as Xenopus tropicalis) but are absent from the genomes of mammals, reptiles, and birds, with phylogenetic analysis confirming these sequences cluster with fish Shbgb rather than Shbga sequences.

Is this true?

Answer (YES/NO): YES